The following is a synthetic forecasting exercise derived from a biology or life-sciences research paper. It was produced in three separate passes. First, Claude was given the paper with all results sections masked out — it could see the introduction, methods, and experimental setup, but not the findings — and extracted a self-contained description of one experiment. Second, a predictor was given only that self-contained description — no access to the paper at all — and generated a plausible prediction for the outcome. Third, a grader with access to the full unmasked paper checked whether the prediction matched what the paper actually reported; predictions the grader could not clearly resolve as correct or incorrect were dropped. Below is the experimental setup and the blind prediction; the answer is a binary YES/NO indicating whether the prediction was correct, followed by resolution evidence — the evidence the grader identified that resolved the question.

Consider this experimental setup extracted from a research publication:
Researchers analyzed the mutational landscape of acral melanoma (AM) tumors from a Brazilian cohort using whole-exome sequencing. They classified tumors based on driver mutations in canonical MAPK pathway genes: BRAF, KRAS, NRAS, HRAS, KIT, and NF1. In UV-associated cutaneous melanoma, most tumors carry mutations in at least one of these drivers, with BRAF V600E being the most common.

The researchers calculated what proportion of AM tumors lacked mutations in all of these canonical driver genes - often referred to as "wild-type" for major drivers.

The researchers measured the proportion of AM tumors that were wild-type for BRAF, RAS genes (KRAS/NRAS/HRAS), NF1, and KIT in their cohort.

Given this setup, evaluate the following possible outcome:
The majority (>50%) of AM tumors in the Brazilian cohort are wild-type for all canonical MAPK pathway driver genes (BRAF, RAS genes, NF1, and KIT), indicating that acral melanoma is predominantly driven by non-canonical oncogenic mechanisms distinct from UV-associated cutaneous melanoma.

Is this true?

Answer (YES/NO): YES